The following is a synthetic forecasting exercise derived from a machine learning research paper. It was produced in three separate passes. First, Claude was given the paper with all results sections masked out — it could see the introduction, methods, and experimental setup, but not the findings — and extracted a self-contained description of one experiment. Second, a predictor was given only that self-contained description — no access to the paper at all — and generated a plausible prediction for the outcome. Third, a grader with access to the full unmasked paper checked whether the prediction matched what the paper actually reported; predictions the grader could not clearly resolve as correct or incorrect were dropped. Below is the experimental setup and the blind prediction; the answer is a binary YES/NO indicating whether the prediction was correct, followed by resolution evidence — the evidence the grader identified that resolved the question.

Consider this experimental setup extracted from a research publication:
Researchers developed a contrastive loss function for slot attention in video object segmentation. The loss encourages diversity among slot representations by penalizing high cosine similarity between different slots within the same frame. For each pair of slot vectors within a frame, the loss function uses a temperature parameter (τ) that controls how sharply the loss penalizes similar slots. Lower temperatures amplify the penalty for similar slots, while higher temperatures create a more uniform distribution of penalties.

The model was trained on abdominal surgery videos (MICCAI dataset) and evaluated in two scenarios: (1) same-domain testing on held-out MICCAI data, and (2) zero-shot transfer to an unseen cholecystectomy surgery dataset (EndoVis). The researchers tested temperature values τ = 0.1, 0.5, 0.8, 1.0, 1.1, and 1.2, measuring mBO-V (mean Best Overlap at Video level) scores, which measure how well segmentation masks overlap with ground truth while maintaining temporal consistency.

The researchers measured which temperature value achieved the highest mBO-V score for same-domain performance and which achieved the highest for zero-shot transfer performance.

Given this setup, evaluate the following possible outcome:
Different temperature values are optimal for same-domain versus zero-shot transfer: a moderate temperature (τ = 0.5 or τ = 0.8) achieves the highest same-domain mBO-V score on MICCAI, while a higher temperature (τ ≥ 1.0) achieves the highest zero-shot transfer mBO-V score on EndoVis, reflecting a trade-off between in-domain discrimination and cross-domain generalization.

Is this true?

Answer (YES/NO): YES